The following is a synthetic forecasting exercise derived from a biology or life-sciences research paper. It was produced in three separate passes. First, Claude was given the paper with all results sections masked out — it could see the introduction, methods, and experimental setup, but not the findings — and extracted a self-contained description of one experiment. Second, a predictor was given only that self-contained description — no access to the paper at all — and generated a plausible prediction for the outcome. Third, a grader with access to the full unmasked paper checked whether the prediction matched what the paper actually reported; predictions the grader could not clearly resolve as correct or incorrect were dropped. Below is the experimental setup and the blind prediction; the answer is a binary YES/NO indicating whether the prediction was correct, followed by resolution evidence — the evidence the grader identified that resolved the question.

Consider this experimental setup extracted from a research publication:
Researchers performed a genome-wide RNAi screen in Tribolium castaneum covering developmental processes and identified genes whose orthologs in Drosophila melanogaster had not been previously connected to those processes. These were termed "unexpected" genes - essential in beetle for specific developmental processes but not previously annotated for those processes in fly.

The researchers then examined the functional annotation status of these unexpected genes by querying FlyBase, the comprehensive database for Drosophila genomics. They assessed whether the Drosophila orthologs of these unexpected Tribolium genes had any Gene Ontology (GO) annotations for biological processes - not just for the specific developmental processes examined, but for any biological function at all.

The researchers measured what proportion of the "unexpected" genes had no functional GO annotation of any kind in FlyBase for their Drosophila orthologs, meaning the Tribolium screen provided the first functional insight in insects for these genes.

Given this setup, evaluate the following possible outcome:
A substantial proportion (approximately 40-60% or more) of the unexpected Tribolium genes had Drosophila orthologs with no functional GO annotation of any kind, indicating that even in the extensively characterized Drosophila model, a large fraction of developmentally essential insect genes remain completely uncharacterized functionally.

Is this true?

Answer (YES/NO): NO